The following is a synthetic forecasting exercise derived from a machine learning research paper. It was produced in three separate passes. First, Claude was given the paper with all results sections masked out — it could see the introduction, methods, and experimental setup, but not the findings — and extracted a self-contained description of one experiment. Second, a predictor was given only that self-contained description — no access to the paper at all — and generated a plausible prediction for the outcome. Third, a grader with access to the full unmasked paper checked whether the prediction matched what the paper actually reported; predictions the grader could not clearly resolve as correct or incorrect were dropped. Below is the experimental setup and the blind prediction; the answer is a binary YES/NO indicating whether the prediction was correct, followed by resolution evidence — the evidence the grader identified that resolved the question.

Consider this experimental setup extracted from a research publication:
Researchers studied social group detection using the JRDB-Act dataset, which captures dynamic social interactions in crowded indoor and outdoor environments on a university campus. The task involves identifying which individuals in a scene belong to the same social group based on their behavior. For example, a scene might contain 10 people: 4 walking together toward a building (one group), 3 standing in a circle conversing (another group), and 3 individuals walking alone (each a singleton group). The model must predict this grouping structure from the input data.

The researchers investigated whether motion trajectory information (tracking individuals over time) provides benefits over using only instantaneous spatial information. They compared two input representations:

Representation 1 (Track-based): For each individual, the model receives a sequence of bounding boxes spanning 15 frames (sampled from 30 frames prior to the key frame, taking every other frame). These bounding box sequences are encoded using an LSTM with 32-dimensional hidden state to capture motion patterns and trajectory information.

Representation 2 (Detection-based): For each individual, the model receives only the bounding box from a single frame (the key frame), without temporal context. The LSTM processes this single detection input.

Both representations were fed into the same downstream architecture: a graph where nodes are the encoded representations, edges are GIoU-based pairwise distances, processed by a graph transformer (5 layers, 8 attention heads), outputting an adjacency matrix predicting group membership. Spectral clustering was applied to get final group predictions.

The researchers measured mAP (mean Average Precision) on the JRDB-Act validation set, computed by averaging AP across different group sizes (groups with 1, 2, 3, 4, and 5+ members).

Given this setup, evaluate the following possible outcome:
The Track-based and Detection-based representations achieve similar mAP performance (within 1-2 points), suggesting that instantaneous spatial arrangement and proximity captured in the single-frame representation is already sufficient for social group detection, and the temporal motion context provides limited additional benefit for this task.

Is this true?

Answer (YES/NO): YES